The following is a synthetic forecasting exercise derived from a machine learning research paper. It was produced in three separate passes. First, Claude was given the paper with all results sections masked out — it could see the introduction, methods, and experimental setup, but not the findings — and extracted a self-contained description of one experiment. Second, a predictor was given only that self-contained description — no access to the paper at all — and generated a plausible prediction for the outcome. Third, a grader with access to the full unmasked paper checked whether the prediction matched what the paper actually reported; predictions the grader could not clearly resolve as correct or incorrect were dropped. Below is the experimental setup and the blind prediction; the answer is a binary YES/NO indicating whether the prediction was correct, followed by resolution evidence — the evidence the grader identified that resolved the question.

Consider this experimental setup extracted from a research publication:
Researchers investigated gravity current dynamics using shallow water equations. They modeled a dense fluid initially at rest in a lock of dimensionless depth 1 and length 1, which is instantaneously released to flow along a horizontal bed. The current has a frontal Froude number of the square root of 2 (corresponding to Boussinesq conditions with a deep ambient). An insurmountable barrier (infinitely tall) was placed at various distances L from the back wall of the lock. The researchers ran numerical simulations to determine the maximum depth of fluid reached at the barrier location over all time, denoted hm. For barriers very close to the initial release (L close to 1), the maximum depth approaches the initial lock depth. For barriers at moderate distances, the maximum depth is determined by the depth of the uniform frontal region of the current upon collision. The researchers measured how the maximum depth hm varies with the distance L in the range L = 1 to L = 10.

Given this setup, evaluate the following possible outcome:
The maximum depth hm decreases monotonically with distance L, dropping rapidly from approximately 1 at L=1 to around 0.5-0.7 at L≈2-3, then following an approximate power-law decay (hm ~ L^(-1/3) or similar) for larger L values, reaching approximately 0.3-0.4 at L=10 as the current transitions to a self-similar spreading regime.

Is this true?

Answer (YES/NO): NO